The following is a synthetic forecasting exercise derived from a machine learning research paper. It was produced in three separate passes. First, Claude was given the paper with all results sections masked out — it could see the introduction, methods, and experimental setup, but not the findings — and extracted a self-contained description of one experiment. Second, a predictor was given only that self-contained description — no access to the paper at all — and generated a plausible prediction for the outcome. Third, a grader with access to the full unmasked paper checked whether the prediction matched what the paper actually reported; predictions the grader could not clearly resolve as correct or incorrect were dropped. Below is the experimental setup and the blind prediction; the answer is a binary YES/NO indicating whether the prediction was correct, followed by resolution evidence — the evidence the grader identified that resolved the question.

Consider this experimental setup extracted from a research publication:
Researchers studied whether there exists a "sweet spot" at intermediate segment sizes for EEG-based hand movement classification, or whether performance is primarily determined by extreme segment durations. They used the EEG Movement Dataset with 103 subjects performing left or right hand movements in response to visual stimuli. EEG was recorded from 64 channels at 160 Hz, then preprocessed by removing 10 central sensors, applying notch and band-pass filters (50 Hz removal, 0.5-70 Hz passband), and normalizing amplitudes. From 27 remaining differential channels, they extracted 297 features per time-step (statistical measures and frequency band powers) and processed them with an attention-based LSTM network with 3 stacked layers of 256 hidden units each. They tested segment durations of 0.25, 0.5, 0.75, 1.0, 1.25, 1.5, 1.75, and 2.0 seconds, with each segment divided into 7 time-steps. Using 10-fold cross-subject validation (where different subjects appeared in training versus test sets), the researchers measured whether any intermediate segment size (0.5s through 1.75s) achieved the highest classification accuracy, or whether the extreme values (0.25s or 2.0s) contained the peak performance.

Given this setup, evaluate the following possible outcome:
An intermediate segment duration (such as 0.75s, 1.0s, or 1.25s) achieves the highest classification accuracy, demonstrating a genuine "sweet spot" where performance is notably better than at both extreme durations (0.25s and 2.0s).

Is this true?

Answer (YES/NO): NO